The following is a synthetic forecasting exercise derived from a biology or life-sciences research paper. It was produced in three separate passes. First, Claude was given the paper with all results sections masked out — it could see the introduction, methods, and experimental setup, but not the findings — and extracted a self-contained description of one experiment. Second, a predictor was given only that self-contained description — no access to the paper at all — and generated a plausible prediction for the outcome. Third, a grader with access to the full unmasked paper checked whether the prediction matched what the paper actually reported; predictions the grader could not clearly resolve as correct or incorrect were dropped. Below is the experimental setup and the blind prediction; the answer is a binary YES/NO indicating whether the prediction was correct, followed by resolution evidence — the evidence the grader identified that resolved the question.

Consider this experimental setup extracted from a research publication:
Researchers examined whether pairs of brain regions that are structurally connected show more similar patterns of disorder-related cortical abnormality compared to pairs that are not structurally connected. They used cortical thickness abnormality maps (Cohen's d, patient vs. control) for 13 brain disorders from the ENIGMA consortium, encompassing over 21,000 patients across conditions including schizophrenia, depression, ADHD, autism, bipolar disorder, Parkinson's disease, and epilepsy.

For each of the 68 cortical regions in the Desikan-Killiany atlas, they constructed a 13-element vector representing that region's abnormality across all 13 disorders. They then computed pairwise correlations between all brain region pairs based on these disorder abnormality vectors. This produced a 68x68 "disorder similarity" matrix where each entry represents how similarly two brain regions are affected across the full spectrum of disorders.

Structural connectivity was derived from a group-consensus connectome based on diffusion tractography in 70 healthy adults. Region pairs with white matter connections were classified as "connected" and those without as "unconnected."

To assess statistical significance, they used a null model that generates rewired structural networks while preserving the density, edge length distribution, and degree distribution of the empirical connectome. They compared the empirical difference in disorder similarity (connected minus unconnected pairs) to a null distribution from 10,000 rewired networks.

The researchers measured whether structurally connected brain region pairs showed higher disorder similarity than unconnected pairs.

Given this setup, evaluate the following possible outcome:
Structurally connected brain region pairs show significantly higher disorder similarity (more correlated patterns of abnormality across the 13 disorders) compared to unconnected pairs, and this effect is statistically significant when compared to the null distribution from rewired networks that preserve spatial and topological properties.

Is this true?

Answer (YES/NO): NO